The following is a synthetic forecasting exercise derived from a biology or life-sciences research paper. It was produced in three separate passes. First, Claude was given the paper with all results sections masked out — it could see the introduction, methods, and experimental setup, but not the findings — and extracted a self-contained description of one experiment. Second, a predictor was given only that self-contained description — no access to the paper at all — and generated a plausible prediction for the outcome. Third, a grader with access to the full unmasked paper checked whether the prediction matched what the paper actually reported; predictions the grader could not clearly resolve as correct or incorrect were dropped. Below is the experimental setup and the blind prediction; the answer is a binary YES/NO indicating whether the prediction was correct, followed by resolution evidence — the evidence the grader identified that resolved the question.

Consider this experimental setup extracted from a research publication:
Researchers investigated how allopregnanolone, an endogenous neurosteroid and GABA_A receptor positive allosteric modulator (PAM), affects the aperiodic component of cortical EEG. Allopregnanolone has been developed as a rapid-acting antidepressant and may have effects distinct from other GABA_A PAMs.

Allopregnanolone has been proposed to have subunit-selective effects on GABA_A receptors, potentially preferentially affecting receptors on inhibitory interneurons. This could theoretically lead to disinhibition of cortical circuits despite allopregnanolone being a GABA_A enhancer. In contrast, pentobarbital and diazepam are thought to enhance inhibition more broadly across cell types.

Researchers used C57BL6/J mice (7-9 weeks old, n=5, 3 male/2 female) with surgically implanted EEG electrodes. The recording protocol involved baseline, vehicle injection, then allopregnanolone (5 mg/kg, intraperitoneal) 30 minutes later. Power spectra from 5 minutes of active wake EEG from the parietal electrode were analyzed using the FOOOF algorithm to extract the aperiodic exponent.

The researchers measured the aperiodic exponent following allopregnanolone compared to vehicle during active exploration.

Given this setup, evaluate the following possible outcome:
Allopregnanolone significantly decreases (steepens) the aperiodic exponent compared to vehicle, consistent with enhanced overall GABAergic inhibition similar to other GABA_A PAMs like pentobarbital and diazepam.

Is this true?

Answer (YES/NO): NO